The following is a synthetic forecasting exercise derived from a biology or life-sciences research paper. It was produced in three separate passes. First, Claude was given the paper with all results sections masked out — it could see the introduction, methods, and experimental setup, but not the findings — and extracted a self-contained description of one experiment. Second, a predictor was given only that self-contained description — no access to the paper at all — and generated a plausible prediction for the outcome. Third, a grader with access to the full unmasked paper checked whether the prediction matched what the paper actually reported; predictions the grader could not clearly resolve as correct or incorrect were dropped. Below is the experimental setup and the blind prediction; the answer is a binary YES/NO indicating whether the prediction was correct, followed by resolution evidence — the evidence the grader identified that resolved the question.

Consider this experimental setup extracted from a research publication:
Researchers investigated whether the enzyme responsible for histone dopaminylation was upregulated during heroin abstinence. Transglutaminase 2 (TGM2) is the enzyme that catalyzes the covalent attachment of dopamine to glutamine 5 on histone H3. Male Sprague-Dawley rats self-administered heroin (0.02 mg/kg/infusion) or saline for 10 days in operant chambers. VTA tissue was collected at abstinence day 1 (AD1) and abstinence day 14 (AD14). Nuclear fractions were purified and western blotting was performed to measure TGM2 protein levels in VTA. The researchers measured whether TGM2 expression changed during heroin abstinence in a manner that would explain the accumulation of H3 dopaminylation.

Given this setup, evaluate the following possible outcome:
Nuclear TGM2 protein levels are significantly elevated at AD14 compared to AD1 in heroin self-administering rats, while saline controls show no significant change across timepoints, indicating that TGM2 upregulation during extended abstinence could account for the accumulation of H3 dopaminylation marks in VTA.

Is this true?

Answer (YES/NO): NO